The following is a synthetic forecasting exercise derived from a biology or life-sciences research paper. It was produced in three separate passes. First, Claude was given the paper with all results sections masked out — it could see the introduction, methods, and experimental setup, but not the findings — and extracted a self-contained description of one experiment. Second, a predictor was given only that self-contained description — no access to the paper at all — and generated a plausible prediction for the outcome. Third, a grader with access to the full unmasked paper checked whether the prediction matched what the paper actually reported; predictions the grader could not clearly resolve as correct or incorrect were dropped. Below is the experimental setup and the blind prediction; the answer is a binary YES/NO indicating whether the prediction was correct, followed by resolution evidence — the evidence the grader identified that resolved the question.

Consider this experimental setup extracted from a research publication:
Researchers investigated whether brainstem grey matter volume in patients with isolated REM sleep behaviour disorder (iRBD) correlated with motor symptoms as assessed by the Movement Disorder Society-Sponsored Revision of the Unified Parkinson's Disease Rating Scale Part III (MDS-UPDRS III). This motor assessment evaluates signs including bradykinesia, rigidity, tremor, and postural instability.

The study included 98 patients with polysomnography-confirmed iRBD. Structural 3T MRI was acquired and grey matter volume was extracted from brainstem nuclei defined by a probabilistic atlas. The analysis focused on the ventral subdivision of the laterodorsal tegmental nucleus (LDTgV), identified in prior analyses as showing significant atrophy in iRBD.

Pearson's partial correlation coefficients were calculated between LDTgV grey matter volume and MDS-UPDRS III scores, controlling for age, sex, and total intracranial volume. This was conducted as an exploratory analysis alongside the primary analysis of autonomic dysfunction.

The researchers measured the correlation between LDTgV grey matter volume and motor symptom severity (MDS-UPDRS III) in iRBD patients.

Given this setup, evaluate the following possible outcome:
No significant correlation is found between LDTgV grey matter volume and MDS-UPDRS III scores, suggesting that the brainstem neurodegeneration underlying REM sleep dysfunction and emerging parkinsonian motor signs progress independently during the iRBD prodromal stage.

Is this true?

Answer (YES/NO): YES